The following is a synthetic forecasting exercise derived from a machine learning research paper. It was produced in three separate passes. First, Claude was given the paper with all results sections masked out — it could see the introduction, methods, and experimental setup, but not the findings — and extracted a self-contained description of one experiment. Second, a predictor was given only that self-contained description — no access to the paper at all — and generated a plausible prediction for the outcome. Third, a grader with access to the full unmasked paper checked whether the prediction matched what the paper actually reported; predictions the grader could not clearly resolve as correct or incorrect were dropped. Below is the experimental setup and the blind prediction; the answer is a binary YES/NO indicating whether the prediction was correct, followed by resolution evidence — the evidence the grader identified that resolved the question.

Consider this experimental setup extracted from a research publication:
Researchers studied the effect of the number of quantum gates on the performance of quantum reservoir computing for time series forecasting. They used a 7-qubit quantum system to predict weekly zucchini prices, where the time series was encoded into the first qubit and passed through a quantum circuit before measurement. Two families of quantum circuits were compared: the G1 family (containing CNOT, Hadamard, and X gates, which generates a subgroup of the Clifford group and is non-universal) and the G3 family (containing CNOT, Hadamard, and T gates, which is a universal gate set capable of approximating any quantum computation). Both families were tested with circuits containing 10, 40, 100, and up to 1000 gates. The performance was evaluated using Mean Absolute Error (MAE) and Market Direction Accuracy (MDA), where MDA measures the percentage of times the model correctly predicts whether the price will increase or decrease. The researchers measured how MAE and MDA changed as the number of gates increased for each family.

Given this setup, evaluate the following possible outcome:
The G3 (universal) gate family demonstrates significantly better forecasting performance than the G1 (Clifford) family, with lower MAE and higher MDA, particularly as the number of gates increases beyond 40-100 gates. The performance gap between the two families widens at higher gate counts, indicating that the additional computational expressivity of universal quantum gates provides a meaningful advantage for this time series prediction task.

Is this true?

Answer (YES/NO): YES